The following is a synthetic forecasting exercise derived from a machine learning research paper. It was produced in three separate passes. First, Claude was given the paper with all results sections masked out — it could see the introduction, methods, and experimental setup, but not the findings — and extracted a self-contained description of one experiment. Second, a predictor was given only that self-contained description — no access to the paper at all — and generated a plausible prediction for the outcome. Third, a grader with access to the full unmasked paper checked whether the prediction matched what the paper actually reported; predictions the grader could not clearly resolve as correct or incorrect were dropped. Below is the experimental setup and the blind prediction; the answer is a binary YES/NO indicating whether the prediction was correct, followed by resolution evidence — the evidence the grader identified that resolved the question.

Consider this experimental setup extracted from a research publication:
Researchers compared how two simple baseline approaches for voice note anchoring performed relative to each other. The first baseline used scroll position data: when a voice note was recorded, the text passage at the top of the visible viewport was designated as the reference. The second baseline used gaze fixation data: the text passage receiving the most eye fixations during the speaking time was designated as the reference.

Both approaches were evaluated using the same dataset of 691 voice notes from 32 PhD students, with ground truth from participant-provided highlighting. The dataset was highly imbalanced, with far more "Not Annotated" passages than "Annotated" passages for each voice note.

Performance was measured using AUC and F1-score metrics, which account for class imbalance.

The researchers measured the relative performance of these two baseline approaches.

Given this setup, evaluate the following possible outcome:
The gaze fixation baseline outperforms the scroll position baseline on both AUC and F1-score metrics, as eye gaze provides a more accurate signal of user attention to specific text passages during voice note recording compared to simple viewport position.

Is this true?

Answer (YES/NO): NO